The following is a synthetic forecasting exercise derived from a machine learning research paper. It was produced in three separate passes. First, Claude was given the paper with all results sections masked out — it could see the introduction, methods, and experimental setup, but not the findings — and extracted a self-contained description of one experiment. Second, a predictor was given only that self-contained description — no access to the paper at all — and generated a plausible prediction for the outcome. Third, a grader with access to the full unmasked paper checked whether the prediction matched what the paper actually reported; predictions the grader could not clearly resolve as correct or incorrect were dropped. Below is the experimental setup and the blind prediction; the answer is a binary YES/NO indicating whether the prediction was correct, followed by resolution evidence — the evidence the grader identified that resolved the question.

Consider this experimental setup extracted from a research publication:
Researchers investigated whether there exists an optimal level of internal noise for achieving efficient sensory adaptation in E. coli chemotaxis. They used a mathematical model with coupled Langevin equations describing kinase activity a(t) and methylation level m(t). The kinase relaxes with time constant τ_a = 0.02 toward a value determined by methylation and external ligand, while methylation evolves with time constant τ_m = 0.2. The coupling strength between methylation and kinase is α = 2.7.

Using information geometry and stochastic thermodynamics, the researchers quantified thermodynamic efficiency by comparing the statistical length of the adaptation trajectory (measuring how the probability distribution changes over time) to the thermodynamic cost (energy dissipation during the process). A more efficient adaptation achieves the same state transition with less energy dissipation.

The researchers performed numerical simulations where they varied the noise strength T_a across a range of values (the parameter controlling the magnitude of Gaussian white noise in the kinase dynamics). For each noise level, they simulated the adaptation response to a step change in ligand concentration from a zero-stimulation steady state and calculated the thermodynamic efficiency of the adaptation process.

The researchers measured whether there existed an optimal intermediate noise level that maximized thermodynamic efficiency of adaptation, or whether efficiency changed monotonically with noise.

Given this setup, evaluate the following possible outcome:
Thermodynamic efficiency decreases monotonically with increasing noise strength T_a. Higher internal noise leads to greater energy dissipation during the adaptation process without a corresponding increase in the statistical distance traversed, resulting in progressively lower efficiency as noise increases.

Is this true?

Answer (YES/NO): NO